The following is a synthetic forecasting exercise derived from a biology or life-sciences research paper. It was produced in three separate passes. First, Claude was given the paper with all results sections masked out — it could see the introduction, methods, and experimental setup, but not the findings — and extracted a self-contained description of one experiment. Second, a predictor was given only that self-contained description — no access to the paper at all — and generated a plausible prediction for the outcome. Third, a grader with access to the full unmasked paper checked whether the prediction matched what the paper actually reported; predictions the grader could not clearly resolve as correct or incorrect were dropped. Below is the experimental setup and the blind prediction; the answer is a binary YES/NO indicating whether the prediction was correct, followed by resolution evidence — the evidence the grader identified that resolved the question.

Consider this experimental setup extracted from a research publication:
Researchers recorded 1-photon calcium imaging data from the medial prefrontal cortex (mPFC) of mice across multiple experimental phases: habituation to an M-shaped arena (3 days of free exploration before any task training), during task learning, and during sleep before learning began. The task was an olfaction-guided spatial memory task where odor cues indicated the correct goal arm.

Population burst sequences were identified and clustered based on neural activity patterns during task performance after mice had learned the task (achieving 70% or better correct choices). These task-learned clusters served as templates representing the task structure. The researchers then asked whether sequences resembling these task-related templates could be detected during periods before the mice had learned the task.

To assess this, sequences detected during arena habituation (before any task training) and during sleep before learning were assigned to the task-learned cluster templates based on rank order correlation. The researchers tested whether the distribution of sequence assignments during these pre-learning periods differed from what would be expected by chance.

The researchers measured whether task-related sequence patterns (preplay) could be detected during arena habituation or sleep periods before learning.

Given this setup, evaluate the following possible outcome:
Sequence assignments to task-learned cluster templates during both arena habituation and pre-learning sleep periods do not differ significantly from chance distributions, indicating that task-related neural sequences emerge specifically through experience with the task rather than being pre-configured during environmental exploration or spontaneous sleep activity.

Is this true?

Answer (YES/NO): YES